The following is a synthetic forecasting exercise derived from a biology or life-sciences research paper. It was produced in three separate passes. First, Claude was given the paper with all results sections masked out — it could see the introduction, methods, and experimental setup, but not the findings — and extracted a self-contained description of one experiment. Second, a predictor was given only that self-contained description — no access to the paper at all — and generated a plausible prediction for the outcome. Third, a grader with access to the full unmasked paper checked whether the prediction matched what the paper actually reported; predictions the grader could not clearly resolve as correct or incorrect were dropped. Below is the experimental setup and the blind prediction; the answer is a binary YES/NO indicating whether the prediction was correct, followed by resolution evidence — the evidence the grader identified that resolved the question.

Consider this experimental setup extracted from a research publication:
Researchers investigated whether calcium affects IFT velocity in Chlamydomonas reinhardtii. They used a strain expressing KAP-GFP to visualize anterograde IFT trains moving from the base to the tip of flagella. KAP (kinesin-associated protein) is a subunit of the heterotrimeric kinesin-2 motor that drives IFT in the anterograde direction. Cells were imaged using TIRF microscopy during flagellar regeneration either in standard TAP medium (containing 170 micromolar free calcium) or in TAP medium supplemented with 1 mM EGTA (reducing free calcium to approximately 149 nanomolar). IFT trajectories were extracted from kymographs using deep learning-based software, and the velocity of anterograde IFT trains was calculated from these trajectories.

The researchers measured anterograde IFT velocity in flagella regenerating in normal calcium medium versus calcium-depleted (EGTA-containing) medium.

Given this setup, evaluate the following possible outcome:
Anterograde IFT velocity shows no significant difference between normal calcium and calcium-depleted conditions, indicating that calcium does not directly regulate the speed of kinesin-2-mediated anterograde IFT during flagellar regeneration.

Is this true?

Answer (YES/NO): NO